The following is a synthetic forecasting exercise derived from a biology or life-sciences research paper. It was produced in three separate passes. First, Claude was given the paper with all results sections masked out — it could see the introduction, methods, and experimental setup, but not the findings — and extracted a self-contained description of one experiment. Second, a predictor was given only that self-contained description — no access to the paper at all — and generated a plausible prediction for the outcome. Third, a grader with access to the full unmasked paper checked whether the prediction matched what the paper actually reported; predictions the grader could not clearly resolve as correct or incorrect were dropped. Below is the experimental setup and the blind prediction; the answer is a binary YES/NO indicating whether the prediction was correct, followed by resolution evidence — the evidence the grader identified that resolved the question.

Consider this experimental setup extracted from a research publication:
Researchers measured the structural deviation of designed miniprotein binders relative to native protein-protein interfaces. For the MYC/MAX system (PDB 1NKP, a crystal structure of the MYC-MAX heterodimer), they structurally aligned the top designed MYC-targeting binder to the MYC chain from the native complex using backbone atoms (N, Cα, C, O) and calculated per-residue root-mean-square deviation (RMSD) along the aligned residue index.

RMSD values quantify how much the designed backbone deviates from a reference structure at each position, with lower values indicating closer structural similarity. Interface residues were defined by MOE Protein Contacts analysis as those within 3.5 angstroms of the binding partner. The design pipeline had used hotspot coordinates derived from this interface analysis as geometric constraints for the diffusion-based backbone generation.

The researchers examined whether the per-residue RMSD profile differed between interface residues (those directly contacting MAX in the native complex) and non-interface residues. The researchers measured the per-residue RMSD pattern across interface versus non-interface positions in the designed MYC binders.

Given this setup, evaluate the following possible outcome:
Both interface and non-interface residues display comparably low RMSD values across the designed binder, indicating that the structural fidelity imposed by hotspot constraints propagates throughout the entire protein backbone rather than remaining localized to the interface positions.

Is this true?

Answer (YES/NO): NO